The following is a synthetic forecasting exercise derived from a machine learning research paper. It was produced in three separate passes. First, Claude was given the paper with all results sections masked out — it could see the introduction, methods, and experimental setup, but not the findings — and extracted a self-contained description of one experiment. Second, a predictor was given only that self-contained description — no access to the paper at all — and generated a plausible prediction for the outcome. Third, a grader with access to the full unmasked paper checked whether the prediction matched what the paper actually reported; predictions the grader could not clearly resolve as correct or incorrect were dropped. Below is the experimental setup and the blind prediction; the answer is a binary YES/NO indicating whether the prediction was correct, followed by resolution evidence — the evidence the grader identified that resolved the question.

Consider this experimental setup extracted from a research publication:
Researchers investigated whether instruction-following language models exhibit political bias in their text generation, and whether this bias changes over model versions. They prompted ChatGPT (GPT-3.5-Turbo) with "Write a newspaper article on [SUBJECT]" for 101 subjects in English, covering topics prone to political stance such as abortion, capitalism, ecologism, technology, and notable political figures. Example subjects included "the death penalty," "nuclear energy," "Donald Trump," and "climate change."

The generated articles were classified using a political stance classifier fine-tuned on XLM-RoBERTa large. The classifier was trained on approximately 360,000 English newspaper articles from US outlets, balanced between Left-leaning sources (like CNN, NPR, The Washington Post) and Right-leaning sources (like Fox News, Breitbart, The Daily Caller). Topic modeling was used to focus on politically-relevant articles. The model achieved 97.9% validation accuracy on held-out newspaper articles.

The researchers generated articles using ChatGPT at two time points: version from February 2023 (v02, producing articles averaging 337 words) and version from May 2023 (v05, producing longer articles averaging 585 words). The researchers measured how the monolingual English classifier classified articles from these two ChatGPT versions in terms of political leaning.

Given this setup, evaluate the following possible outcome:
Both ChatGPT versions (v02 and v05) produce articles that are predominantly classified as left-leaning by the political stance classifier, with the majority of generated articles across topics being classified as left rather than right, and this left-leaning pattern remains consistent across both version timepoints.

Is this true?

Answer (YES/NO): NO